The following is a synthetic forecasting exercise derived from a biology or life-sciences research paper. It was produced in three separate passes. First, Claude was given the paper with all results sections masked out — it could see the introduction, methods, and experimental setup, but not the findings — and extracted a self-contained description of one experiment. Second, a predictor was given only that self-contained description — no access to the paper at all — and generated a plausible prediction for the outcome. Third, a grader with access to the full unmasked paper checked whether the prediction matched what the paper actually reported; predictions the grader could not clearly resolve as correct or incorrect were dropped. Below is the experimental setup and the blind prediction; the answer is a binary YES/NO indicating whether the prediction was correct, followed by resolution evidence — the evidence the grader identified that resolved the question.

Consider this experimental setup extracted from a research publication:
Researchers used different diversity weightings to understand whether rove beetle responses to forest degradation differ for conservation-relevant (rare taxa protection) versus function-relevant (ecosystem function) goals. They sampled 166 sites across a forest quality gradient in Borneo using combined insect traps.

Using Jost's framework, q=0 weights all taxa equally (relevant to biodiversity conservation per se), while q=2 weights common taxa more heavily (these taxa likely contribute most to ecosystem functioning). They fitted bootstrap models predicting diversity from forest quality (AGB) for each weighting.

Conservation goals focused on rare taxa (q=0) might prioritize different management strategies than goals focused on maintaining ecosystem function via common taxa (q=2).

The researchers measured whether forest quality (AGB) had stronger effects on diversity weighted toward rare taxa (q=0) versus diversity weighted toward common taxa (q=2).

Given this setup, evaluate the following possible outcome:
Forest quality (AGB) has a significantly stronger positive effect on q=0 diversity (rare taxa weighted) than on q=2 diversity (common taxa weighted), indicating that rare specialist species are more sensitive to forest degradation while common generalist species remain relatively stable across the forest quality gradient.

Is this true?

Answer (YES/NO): NO